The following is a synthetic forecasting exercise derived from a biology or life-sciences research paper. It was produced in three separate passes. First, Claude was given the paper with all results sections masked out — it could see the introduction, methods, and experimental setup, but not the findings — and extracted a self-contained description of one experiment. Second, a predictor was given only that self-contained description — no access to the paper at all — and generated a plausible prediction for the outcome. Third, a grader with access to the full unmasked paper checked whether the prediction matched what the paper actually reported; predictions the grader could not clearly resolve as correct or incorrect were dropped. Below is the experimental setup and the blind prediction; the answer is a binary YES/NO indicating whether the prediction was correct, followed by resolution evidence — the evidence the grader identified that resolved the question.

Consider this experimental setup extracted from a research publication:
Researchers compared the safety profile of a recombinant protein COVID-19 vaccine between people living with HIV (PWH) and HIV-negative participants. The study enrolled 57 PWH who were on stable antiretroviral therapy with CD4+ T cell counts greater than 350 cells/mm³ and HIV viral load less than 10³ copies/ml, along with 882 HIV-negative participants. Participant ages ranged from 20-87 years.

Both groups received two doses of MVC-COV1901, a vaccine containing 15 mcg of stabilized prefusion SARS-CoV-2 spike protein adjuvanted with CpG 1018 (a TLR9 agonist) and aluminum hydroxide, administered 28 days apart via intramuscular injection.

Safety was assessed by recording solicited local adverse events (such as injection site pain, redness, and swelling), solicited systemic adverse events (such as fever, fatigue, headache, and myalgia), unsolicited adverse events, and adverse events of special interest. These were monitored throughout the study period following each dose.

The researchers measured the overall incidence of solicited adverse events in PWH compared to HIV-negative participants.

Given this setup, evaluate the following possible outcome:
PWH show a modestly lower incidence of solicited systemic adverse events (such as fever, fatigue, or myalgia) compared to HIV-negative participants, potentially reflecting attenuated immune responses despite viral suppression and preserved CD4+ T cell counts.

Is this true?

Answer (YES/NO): NO